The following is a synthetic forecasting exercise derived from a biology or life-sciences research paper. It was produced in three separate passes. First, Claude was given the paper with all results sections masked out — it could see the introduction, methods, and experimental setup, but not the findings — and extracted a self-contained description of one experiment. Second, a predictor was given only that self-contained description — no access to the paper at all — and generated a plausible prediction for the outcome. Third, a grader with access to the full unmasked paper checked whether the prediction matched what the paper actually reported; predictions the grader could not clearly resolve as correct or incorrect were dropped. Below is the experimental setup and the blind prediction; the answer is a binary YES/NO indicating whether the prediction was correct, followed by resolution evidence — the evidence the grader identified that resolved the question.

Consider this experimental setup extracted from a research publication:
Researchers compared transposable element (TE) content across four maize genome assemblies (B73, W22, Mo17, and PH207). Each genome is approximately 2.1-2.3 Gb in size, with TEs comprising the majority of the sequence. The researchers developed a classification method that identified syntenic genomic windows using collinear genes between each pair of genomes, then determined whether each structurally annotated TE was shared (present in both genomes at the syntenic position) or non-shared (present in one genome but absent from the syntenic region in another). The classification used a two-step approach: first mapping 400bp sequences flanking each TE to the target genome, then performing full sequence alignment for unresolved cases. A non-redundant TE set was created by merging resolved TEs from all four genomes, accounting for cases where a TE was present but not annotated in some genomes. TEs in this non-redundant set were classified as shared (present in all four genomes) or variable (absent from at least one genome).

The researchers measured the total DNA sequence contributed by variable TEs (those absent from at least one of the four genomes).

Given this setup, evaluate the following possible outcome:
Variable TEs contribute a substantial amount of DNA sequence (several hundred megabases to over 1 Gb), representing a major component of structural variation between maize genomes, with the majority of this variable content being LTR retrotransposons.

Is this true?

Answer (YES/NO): YES